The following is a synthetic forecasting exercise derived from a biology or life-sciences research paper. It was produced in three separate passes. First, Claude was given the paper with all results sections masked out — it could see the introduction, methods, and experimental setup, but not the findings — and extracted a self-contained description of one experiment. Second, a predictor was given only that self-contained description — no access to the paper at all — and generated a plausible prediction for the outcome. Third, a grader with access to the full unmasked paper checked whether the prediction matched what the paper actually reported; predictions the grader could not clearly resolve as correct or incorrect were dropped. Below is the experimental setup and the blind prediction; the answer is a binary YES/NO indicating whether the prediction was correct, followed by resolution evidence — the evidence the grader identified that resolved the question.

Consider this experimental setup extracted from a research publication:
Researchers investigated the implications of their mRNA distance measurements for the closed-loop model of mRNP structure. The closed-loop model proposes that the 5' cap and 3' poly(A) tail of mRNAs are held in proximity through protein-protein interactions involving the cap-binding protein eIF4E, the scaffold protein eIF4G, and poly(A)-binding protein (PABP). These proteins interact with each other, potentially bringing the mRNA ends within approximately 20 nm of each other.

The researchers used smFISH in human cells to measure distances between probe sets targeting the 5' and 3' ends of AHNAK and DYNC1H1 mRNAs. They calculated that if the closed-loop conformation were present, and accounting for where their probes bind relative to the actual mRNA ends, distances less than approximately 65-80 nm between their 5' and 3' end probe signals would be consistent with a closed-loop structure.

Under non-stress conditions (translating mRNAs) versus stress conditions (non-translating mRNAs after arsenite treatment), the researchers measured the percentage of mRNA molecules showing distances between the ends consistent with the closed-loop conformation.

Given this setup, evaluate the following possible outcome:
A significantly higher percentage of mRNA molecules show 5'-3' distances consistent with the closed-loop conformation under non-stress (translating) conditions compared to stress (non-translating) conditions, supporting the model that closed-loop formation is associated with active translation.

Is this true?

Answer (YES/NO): NO